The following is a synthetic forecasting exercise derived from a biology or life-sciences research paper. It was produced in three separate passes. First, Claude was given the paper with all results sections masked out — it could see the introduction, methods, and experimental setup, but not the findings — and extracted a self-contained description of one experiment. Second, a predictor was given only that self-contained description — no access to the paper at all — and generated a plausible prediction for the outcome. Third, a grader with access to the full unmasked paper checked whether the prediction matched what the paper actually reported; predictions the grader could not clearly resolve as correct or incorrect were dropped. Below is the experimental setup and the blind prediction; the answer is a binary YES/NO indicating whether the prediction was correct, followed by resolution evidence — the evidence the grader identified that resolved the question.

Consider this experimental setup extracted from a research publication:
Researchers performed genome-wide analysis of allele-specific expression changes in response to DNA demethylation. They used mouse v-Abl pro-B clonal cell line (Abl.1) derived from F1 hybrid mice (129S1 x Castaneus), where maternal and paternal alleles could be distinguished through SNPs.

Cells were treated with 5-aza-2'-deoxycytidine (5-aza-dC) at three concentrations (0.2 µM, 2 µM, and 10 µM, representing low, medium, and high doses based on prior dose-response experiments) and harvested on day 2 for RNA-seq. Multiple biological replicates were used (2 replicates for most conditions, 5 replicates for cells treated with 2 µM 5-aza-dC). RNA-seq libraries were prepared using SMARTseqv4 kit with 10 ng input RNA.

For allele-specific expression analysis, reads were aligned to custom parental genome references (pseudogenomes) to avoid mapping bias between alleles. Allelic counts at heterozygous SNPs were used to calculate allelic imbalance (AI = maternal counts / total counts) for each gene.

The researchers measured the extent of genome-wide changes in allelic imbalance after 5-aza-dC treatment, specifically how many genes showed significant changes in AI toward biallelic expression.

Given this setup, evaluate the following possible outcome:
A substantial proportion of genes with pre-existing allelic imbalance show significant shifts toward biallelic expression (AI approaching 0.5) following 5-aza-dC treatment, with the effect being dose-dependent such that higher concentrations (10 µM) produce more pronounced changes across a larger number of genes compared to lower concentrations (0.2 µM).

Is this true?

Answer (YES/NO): NO